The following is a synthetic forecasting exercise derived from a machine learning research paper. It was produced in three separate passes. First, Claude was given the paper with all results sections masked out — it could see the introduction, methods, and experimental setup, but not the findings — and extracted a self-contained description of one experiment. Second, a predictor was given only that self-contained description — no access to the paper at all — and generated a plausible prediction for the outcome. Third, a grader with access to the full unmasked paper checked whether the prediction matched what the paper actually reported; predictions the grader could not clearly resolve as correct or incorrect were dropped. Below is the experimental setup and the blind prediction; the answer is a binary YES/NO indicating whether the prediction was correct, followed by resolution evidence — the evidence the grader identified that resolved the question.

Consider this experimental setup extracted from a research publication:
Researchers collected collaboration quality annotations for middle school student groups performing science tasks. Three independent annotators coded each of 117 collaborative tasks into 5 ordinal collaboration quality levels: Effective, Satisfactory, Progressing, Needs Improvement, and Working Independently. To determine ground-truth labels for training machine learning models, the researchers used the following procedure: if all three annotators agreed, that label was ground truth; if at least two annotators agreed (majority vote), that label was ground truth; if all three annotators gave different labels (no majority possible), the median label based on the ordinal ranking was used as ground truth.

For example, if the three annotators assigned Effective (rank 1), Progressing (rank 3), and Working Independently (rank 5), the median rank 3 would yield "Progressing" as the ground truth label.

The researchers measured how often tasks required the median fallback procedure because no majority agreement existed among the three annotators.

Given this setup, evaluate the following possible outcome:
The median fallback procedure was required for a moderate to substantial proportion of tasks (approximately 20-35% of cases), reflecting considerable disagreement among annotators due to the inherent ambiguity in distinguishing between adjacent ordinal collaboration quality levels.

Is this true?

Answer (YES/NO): NO